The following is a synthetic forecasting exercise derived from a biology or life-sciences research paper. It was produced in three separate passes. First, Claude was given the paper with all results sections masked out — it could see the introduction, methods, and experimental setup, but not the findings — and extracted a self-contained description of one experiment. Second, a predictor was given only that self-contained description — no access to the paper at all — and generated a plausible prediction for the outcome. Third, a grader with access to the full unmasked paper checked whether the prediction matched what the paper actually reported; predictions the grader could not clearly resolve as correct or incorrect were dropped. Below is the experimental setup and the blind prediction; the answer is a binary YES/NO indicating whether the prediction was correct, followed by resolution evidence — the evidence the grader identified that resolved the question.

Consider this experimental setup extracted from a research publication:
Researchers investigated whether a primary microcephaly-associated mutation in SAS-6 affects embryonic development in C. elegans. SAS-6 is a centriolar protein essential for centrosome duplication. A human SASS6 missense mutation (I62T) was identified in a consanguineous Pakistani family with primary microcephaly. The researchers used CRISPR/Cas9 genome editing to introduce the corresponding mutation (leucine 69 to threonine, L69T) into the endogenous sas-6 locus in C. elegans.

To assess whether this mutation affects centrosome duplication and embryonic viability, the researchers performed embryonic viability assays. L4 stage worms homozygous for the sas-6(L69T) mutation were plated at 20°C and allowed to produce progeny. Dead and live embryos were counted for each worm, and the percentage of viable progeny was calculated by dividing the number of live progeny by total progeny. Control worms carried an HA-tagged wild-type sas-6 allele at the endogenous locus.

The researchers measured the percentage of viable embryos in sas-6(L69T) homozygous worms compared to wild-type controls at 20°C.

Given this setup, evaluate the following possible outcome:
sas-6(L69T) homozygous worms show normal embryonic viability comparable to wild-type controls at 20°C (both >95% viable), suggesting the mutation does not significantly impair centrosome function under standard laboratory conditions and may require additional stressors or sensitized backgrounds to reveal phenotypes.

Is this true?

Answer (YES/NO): YES